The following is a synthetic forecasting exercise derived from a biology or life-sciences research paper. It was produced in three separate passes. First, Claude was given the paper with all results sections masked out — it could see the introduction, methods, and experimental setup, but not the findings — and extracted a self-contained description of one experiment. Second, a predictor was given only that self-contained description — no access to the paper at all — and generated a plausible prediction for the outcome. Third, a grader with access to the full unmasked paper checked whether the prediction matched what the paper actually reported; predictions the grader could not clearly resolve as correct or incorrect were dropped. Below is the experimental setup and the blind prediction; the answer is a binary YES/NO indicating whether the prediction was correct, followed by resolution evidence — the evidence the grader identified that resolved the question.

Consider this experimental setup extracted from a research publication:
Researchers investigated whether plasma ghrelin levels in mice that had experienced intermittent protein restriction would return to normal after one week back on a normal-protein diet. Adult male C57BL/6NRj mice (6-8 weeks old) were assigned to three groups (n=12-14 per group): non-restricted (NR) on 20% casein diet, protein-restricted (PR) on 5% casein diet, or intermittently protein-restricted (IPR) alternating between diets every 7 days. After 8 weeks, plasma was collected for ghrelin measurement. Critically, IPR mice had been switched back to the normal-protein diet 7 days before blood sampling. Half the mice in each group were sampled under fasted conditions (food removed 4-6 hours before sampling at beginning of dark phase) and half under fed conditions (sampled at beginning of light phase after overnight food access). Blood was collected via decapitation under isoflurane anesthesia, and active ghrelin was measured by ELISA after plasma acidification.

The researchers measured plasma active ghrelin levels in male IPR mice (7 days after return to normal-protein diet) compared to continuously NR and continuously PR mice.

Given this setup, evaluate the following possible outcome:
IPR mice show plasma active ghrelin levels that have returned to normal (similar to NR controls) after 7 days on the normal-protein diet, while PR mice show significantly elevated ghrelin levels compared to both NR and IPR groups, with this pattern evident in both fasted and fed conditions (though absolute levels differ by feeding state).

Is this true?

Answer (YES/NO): NO